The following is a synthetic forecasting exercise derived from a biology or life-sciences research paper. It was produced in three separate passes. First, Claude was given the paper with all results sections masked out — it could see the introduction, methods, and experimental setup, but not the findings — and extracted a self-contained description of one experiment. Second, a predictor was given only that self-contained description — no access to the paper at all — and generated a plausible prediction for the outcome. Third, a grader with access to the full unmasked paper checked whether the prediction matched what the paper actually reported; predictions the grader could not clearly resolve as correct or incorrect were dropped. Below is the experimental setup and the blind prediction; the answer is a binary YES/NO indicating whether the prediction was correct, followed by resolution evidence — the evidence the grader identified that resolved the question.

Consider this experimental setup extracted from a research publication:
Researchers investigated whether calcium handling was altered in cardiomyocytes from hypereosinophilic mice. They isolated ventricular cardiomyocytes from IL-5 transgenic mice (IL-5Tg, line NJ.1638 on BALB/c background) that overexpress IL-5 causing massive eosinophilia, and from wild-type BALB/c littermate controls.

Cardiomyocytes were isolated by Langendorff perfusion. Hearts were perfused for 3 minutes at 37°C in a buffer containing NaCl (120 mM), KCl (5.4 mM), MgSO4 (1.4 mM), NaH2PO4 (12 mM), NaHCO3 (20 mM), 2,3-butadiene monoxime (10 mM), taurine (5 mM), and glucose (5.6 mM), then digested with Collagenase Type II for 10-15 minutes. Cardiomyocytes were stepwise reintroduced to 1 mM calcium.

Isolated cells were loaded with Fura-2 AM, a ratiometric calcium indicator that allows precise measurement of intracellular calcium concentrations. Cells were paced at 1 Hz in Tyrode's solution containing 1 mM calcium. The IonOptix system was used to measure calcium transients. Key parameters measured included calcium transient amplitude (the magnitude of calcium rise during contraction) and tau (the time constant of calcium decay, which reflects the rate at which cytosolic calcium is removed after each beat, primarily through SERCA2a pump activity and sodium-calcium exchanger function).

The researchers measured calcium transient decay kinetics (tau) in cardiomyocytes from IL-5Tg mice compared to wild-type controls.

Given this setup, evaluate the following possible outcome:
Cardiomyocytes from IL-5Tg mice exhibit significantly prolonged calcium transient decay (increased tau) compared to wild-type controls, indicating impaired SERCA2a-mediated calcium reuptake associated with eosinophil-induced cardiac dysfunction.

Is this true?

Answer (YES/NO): YES